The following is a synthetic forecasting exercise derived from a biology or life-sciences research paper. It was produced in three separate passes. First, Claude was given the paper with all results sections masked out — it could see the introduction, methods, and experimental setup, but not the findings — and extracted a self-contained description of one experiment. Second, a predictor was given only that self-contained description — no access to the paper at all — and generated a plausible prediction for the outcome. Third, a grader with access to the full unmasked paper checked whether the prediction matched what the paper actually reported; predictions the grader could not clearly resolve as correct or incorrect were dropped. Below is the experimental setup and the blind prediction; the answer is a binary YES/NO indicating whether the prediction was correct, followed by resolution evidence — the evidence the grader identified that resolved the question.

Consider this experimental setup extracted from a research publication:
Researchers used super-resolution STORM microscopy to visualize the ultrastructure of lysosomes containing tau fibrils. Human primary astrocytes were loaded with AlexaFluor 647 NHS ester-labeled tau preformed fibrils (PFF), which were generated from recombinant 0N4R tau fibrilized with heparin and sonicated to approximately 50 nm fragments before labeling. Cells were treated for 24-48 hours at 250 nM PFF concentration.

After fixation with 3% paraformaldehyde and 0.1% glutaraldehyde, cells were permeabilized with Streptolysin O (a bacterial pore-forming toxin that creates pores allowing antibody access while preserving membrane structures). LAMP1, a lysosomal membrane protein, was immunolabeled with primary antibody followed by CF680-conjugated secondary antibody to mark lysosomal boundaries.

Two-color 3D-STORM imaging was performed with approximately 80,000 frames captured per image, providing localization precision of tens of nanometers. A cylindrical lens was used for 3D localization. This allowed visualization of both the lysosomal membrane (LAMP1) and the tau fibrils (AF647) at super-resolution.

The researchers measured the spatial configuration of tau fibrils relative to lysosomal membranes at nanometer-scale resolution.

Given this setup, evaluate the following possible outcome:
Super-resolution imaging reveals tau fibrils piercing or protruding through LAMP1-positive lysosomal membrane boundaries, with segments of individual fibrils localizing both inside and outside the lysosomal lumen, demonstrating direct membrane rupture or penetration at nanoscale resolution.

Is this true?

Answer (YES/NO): YES